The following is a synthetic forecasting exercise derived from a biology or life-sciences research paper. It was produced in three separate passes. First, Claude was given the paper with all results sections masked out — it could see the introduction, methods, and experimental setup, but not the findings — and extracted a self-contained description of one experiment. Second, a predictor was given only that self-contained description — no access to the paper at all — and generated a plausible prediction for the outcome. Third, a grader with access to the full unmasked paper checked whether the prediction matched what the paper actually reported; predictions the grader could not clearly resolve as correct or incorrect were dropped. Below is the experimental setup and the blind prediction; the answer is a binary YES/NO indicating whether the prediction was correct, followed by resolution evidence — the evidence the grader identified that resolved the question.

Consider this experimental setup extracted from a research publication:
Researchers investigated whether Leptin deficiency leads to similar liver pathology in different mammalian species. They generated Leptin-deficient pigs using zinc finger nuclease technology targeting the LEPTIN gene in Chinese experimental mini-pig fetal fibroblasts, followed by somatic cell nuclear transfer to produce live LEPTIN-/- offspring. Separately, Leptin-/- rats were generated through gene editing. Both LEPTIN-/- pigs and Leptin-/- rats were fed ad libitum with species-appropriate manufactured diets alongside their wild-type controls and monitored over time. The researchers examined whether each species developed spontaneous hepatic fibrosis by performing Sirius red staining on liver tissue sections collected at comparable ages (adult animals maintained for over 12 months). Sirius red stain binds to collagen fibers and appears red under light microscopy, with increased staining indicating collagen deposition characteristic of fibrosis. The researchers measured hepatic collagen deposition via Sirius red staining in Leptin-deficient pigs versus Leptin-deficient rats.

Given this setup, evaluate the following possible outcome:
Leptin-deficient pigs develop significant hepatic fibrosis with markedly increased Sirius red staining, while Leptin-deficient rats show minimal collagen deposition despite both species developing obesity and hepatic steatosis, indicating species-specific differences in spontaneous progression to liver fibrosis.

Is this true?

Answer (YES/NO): YES